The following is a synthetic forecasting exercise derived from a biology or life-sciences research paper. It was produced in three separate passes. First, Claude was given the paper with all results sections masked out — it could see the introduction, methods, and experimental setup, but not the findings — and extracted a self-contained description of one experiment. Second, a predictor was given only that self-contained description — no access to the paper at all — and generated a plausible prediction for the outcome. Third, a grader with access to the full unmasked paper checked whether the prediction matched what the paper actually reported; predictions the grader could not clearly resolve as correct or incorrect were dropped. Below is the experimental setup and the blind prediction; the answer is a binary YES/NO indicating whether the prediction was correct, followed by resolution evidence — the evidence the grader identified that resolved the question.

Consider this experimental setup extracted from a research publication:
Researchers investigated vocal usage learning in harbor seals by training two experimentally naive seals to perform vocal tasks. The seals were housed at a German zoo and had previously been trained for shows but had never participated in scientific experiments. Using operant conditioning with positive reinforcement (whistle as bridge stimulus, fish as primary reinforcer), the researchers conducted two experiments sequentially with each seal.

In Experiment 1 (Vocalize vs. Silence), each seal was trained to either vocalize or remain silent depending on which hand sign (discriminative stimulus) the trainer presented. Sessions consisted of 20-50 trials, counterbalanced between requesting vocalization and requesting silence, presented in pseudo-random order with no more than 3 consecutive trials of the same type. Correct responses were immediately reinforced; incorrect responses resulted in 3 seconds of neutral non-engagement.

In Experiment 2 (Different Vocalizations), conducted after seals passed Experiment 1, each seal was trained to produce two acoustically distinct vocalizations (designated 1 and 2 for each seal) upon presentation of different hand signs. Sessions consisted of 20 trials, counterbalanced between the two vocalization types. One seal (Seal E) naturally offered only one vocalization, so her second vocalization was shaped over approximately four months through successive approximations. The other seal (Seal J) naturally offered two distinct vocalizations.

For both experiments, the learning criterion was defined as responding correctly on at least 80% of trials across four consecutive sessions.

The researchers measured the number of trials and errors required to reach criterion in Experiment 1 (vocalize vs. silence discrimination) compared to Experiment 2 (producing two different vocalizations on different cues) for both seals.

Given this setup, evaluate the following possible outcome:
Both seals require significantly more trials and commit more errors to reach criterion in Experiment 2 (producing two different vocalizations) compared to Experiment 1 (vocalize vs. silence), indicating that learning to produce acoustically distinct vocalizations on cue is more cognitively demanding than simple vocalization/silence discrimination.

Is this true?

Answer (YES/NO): YES